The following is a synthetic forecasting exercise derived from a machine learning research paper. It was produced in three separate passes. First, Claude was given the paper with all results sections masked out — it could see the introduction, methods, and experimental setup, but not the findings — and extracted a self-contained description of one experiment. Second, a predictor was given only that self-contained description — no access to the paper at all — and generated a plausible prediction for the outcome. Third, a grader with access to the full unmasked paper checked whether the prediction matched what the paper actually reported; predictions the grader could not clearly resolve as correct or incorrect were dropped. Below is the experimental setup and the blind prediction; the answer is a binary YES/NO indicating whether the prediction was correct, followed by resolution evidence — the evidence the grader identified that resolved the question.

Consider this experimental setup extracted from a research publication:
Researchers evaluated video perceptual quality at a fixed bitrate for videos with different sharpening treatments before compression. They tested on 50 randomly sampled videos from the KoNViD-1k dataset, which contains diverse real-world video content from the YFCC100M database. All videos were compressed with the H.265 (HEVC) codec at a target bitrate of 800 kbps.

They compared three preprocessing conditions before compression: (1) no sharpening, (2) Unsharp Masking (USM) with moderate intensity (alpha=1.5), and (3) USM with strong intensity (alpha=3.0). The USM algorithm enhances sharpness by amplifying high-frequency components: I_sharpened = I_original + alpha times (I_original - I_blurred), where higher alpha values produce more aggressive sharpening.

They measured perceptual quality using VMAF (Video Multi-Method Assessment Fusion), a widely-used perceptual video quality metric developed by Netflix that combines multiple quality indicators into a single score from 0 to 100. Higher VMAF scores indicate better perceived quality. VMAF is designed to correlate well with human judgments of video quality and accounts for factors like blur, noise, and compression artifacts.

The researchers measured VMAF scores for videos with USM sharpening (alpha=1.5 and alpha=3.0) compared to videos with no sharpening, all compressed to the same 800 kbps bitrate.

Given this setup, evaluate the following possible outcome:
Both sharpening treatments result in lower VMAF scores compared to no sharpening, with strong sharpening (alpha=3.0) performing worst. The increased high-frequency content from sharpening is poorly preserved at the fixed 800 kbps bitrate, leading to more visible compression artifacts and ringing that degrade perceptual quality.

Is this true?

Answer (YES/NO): YES